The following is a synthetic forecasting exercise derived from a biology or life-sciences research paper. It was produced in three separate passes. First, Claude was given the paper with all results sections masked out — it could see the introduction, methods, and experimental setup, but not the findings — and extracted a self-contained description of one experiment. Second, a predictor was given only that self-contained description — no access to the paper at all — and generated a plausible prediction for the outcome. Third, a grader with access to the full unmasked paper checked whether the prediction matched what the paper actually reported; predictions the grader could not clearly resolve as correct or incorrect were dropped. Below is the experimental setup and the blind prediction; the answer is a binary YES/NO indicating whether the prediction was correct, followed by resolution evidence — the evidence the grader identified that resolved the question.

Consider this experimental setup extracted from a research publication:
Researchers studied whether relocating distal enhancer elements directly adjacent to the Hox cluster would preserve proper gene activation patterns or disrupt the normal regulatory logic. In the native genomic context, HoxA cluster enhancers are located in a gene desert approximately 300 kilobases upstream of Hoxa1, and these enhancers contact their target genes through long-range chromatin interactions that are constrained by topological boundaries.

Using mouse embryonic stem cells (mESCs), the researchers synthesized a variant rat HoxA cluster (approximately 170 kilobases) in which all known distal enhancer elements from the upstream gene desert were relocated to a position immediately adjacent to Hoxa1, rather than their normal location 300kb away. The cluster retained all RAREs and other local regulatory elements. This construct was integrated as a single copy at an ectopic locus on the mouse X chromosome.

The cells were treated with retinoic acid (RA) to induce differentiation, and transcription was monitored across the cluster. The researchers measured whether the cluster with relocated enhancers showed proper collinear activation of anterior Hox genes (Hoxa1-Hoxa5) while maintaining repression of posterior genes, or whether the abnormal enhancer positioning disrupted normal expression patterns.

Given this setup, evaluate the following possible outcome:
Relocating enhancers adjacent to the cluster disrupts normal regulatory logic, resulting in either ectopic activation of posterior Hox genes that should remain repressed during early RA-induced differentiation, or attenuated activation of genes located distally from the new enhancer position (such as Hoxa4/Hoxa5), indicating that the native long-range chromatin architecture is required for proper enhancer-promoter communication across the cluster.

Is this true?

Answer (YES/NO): NO